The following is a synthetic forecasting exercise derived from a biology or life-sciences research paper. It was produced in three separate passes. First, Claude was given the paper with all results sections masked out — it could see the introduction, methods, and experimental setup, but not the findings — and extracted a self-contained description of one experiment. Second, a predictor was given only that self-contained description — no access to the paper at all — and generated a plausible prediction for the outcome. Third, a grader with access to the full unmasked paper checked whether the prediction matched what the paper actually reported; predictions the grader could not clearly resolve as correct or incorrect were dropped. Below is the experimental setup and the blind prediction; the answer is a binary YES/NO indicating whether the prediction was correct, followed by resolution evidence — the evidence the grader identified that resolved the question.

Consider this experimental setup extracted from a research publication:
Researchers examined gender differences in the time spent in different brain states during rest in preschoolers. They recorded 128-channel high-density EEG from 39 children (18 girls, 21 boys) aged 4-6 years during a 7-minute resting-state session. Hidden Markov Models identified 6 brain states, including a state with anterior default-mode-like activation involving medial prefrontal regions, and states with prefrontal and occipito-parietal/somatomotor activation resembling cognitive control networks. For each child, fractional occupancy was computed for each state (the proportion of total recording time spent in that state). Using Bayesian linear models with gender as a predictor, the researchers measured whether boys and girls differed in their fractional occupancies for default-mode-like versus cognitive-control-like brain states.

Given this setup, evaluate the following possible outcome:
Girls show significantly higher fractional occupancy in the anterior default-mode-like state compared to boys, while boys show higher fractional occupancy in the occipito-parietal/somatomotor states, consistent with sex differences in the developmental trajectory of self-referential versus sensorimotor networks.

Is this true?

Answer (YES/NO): NO